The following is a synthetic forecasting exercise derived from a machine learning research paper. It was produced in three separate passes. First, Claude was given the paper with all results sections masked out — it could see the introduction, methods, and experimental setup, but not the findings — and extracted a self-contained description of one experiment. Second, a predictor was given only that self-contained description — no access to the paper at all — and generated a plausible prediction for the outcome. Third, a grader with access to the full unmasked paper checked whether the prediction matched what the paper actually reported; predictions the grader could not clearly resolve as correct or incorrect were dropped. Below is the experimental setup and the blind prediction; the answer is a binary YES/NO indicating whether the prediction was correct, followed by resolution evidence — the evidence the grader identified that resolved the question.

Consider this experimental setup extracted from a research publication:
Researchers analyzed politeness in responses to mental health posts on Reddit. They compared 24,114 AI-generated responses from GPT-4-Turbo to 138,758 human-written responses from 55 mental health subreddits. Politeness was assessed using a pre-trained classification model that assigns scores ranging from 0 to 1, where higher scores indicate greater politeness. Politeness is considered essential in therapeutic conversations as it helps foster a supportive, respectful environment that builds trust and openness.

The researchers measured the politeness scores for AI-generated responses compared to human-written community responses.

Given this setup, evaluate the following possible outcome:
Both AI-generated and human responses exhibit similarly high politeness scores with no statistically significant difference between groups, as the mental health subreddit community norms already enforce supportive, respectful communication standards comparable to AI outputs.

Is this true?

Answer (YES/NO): NO